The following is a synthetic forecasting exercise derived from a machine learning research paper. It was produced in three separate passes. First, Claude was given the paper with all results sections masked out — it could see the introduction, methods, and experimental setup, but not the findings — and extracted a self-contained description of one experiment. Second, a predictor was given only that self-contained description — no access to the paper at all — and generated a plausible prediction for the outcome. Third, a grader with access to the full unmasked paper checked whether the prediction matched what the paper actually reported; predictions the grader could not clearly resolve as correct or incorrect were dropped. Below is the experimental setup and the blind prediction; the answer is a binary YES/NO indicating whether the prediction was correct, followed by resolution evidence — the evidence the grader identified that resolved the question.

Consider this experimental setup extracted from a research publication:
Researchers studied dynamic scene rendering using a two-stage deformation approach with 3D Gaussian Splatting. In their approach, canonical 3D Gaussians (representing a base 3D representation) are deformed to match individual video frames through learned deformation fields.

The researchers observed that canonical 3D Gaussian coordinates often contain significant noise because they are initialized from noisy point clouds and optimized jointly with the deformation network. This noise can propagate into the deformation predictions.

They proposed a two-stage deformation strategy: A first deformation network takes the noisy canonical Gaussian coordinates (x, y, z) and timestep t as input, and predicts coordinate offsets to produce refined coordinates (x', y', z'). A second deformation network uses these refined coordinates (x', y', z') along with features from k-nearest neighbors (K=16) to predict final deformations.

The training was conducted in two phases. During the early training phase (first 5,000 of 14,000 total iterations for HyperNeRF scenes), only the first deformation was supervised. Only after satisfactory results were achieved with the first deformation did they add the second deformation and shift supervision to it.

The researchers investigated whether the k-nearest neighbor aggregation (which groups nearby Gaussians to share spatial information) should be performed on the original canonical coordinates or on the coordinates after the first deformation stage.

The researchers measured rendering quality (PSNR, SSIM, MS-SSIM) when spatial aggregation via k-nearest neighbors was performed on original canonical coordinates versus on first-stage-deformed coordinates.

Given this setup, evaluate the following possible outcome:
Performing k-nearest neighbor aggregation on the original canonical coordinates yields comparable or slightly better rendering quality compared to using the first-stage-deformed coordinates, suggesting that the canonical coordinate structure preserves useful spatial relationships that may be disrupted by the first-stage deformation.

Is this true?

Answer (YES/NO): NO